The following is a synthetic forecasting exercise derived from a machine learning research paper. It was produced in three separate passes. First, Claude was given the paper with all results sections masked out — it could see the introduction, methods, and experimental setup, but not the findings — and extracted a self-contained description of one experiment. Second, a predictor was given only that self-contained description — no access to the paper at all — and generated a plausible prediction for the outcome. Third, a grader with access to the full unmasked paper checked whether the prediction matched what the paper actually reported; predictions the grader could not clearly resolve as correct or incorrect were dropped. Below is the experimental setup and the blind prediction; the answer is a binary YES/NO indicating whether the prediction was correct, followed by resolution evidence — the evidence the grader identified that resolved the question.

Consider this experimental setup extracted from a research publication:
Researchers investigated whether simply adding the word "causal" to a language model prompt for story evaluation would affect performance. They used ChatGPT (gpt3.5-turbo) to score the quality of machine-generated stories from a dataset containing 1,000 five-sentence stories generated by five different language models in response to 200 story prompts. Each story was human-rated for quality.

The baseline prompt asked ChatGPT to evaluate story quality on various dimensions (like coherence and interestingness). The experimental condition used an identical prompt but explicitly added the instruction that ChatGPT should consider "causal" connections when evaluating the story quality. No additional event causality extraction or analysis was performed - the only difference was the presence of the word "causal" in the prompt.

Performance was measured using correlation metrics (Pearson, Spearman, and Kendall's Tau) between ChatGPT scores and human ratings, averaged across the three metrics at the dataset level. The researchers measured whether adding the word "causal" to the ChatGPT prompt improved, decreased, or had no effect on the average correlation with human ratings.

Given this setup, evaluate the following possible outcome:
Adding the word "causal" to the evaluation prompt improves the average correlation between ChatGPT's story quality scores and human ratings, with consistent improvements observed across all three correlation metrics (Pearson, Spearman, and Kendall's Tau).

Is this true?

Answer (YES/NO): YES